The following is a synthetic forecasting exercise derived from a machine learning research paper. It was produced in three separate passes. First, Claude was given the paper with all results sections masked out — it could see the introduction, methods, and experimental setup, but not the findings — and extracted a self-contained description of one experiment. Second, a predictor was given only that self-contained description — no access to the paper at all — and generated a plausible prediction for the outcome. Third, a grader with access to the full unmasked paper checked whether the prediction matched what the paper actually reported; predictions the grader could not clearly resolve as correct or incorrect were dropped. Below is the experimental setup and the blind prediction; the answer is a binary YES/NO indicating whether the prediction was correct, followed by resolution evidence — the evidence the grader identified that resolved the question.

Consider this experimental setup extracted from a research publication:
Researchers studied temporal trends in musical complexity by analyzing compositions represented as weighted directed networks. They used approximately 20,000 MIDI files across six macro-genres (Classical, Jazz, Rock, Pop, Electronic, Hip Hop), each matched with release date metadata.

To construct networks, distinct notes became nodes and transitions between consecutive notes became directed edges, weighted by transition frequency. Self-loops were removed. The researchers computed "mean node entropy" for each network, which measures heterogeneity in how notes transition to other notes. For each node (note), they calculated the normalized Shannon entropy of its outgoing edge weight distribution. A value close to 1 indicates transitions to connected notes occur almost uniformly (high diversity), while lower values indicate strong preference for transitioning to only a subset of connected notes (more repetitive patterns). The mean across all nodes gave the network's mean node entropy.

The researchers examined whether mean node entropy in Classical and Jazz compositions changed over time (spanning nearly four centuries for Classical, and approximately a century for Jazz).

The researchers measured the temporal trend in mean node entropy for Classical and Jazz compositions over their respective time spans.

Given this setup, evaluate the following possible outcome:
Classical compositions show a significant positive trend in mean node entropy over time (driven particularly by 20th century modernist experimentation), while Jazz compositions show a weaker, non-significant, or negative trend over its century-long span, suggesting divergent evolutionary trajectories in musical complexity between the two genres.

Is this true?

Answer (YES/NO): NO